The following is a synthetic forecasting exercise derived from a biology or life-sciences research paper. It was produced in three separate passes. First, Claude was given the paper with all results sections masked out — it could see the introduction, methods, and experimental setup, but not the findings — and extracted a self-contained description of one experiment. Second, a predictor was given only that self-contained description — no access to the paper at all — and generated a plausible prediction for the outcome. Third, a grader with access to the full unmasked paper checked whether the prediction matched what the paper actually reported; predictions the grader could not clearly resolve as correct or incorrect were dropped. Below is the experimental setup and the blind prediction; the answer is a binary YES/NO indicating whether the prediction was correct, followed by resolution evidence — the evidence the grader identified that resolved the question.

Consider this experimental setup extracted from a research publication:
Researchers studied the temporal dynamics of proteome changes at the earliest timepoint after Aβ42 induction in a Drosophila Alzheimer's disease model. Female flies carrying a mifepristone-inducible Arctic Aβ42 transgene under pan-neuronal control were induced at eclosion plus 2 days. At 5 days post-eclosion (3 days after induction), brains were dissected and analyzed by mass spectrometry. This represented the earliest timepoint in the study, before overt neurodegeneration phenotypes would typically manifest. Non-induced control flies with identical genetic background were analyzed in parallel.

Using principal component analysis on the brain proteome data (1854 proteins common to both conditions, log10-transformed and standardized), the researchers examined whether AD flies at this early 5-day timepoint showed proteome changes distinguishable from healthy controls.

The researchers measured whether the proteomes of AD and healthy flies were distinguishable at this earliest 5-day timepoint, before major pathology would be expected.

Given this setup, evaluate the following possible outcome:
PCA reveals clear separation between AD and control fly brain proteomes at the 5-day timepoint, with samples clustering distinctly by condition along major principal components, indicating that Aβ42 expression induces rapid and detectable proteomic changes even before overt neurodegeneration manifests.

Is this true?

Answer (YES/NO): YES